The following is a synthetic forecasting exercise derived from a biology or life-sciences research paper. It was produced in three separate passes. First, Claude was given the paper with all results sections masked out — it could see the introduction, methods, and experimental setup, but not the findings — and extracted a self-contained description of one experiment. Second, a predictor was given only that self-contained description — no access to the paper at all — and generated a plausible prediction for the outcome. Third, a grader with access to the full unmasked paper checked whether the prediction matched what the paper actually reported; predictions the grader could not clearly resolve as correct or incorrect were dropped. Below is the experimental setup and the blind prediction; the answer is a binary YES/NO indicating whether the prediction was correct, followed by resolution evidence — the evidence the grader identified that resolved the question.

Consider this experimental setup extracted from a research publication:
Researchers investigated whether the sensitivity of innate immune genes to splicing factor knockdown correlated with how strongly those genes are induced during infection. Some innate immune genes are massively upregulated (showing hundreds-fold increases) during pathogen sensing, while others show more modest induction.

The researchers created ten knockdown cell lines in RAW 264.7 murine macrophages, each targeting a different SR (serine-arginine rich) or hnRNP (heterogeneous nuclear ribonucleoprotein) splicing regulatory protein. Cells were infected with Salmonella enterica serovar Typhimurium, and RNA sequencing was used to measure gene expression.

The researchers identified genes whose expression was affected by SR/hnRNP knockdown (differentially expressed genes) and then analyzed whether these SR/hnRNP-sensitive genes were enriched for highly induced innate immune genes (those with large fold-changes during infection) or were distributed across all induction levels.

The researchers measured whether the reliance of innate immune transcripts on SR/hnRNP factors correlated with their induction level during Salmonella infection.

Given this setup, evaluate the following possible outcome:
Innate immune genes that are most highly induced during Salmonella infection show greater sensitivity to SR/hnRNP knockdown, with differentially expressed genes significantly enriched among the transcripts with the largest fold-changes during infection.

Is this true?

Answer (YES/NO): NO